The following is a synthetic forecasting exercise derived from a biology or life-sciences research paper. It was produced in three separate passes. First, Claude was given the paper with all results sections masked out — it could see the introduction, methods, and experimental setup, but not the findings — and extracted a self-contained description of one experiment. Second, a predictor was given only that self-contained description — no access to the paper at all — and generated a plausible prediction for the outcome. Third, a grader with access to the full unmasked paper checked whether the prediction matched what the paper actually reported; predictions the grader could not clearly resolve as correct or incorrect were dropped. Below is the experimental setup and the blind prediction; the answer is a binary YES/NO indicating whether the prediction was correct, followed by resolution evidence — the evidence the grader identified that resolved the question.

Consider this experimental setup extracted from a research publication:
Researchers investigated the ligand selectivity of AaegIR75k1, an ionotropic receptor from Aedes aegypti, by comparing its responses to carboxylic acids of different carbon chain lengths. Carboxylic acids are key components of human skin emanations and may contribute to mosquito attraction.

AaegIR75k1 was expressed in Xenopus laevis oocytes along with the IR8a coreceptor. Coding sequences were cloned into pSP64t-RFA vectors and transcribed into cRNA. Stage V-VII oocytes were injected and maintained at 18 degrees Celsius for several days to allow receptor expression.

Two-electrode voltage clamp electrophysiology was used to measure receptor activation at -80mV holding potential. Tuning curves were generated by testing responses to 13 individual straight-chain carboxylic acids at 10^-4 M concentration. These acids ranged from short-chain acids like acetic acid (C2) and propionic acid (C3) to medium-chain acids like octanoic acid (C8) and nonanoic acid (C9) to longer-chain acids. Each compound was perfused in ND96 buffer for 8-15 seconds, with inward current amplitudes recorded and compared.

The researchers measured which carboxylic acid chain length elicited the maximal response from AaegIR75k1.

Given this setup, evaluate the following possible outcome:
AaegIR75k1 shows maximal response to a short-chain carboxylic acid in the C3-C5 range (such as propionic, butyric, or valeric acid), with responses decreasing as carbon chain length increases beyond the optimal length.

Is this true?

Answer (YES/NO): NO